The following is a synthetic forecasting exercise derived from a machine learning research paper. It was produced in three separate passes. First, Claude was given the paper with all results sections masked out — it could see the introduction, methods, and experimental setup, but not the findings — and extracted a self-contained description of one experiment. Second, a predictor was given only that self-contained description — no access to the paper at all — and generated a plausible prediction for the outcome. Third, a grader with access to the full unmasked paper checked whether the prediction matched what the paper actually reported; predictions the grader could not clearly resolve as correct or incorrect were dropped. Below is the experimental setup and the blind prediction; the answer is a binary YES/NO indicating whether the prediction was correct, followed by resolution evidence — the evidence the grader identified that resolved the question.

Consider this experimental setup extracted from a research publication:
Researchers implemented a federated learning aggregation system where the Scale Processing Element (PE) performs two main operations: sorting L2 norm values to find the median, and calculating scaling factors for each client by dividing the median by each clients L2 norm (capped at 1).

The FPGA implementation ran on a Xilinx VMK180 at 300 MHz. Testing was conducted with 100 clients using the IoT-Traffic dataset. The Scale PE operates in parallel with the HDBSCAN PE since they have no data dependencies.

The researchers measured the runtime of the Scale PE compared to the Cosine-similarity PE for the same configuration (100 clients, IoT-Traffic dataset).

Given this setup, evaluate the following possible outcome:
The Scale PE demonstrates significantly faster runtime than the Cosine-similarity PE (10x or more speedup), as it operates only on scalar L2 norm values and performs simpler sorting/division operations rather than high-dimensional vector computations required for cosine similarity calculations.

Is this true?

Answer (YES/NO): YES